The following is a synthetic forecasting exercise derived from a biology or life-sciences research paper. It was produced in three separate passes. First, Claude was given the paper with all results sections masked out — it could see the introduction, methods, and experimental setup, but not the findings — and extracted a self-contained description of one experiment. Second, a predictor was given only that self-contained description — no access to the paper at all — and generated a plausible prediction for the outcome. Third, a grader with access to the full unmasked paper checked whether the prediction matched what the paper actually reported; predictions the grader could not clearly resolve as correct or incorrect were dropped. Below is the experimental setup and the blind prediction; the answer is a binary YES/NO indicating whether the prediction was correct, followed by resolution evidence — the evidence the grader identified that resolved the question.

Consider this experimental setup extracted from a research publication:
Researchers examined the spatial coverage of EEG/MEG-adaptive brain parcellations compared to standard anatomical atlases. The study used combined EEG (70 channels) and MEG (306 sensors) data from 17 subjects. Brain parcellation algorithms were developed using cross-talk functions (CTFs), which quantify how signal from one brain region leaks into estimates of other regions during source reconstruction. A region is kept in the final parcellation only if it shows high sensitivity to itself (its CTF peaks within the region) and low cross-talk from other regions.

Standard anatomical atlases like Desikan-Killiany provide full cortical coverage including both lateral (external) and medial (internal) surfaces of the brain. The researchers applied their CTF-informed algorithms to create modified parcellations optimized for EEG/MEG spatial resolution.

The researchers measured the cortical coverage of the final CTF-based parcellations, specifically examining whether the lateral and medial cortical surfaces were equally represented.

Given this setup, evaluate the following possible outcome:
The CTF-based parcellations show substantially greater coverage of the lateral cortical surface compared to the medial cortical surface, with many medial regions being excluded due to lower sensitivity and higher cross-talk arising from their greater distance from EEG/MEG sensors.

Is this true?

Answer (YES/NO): YES